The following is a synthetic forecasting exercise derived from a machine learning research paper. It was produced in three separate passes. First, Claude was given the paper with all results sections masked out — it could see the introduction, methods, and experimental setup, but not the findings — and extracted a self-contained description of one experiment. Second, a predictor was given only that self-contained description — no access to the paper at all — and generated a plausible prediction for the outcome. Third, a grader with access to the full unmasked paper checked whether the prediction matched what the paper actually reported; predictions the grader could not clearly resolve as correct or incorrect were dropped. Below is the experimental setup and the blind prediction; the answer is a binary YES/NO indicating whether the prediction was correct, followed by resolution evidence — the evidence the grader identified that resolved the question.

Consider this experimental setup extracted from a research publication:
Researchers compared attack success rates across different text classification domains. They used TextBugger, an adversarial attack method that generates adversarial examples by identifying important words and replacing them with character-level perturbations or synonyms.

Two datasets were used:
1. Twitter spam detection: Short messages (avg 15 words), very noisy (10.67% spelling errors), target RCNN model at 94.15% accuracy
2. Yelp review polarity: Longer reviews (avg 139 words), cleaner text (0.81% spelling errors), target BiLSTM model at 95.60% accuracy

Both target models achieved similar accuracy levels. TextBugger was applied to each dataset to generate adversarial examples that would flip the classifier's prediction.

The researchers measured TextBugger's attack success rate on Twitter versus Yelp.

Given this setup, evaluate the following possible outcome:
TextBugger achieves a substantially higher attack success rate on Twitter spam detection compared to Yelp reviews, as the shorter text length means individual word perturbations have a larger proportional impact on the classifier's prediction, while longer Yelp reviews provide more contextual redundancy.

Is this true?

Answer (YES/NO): YES